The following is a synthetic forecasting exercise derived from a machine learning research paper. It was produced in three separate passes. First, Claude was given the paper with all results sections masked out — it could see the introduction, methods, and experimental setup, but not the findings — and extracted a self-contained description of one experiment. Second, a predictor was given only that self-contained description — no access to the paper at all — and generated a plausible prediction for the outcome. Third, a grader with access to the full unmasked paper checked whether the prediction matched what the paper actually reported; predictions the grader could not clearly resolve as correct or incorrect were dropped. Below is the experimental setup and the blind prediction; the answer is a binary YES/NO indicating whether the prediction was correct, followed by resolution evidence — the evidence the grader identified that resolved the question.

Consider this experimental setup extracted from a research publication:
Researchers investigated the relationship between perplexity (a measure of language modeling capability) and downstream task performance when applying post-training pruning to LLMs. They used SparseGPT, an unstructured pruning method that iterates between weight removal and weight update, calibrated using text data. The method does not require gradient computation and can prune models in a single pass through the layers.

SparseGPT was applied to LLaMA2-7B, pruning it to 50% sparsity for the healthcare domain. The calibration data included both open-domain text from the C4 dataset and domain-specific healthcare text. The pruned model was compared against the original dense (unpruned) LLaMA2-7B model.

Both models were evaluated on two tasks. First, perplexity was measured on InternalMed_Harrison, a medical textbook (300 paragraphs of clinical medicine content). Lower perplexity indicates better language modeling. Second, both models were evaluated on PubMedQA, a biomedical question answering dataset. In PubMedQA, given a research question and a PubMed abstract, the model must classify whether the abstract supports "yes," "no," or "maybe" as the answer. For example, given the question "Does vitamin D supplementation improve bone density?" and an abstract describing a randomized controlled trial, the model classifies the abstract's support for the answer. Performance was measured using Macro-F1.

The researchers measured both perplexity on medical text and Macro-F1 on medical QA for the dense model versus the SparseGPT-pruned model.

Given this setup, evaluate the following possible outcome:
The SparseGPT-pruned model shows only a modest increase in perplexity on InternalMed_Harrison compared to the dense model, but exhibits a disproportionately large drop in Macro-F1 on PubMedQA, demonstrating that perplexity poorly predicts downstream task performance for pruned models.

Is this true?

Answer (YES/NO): NO